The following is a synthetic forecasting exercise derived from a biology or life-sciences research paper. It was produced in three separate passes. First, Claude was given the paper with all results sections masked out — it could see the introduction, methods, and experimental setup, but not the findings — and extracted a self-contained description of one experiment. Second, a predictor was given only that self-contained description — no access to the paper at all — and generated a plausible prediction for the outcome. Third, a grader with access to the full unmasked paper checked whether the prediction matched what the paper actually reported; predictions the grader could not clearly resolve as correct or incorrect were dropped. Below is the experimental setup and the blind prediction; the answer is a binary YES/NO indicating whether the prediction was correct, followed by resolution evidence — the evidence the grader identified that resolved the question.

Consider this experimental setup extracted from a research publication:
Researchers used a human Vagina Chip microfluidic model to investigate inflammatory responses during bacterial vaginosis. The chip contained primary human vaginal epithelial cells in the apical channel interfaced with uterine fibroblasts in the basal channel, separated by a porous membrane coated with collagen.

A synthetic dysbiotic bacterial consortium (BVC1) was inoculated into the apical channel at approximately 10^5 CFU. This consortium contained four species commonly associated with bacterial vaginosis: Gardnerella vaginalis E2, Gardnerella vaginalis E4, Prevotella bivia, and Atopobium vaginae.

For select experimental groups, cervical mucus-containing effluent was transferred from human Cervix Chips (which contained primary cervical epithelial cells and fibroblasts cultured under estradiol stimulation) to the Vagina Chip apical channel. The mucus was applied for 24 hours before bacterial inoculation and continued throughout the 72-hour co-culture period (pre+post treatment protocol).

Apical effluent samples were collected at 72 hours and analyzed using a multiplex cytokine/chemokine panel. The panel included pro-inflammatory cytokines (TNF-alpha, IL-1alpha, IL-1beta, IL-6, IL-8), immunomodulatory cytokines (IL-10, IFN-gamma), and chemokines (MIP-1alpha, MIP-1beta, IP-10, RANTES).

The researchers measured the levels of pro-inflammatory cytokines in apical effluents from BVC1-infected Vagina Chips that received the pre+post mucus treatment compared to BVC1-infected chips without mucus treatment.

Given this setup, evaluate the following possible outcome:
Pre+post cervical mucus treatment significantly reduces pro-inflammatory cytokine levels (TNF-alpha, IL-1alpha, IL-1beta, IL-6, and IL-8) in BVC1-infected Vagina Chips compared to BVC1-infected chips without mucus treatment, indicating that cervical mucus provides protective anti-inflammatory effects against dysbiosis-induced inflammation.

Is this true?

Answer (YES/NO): NO